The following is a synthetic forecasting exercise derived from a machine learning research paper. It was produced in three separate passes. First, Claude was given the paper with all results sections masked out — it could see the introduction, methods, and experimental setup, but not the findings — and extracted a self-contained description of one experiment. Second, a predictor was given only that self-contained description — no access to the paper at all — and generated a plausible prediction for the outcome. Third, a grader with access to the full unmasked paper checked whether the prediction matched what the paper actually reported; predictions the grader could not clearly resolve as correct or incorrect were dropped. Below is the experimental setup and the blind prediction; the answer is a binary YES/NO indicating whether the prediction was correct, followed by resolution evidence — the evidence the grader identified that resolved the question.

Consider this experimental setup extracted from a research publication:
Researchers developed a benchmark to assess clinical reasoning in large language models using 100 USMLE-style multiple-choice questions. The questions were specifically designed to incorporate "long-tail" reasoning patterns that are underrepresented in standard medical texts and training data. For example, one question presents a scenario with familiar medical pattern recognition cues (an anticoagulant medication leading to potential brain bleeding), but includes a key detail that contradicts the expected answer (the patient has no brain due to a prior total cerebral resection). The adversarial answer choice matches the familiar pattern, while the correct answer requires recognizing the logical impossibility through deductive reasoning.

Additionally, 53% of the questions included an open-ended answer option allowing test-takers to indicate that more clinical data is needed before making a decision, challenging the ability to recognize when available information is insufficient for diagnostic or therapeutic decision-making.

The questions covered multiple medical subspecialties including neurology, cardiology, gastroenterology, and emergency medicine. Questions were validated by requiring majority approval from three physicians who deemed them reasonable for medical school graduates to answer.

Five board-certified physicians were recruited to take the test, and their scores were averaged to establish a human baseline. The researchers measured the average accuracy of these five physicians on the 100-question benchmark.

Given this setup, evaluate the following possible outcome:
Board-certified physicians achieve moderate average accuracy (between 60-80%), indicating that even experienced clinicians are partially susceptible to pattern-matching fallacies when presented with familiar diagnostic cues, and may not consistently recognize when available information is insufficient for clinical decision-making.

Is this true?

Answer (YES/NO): YES